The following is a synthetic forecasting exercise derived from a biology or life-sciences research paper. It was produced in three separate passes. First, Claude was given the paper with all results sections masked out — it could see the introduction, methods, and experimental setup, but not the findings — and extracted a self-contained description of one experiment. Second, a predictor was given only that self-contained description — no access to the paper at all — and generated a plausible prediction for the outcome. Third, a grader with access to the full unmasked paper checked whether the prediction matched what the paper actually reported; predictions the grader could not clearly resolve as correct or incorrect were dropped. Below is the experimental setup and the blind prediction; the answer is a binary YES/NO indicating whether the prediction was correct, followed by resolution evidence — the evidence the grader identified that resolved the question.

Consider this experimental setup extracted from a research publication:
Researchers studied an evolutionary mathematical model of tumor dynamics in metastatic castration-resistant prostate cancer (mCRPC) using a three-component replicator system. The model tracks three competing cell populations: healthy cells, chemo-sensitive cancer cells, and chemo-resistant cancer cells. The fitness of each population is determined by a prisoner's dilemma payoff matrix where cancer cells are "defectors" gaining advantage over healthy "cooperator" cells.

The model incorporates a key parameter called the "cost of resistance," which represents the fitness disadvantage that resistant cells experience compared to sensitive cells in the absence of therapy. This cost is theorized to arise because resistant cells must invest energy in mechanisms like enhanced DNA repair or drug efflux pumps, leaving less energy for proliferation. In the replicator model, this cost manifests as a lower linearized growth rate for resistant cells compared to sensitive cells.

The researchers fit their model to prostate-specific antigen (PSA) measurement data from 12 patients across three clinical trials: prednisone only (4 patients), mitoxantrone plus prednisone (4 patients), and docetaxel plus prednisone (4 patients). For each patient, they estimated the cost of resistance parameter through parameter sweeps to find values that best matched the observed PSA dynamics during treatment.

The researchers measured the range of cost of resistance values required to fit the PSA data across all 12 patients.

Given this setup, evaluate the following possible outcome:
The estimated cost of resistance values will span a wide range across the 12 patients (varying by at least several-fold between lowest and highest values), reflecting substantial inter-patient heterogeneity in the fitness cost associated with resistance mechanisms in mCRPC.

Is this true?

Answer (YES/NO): YES